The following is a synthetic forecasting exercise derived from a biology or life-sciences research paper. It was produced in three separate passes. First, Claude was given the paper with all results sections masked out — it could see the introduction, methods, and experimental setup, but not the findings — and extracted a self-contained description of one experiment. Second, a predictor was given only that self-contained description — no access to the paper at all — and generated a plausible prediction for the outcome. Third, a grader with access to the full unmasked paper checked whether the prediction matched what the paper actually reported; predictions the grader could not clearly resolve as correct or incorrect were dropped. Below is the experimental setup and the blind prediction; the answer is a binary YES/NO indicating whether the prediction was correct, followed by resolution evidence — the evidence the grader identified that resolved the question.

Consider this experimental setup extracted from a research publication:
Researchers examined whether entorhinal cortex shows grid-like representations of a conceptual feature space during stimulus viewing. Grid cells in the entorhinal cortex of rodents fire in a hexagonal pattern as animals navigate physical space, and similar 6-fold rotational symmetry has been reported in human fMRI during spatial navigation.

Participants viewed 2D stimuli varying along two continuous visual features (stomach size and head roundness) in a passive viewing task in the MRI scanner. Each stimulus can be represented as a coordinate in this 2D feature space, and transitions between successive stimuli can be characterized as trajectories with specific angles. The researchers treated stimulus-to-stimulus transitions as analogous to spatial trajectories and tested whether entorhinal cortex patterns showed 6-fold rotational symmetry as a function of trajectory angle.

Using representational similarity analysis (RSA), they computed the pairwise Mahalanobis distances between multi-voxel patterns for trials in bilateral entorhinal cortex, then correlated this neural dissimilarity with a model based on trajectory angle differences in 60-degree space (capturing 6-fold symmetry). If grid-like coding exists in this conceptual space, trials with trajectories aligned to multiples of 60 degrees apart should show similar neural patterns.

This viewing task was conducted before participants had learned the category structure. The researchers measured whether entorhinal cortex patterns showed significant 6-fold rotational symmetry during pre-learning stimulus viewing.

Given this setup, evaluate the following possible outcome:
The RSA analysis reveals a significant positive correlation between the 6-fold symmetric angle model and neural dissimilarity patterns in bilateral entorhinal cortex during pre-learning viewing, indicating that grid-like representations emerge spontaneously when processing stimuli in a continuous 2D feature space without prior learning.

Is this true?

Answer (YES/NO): NO